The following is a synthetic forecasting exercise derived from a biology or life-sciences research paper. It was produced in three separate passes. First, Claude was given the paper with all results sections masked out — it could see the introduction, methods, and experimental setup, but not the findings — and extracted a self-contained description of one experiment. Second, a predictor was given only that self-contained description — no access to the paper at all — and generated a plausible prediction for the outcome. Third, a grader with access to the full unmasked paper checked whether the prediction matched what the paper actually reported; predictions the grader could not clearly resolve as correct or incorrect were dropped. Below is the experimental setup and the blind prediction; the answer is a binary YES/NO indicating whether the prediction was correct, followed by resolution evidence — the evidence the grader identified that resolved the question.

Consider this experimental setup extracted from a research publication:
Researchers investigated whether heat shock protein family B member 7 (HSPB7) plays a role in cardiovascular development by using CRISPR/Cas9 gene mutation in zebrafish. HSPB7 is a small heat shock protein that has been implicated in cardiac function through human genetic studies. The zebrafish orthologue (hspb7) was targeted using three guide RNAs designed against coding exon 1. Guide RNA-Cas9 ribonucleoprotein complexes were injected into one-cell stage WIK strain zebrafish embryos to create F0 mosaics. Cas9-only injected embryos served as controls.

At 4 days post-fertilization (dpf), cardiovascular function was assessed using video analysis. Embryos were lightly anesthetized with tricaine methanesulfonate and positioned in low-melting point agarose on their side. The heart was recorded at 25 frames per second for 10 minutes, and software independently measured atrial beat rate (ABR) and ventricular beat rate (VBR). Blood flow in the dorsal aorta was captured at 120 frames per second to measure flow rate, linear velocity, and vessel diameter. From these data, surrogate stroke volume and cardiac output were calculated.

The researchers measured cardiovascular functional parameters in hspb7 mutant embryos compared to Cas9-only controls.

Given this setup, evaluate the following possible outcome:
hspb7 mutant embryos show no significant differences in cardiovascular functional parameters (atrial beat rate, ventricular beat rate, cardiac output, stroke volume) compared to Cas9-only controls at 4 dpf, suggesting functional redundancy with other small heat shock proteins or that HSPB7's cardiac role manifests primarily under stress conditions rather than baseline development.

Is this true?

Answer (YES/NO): NO